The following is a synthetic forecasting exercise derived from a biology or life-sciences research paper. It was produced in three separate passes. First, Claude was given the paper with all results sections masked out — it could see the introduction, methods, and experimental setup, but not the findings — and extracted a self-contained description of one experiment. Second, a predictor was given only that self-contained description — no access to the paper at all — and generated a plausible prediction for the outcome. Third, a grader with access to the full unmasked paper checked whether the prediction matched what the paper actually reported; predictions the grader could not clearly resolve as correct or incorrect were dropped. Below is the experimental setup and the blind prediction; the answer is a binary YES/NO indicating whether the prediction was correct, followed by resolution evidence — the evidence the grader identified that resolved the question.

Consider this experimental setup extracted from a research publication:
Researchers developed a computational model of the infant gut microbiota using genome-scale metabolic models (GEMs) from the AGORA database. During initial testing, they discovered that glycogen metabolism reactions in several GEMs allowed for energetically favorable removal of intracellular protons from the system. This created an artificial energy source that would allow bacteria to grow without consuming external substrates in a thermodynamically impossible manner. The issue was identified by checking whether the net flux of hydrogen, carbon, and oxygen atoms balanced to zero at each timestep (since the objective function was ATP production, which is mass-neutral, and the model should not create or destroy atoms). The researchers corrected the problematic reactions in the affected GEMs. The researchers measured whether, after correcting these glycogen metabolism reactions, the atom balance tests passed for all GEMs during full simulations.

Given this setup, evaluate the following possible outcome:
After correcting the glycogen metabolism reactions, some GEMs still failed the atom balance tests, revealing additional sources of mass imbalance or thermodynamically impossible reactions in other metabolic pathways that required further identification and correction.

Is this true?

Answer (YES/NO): NO